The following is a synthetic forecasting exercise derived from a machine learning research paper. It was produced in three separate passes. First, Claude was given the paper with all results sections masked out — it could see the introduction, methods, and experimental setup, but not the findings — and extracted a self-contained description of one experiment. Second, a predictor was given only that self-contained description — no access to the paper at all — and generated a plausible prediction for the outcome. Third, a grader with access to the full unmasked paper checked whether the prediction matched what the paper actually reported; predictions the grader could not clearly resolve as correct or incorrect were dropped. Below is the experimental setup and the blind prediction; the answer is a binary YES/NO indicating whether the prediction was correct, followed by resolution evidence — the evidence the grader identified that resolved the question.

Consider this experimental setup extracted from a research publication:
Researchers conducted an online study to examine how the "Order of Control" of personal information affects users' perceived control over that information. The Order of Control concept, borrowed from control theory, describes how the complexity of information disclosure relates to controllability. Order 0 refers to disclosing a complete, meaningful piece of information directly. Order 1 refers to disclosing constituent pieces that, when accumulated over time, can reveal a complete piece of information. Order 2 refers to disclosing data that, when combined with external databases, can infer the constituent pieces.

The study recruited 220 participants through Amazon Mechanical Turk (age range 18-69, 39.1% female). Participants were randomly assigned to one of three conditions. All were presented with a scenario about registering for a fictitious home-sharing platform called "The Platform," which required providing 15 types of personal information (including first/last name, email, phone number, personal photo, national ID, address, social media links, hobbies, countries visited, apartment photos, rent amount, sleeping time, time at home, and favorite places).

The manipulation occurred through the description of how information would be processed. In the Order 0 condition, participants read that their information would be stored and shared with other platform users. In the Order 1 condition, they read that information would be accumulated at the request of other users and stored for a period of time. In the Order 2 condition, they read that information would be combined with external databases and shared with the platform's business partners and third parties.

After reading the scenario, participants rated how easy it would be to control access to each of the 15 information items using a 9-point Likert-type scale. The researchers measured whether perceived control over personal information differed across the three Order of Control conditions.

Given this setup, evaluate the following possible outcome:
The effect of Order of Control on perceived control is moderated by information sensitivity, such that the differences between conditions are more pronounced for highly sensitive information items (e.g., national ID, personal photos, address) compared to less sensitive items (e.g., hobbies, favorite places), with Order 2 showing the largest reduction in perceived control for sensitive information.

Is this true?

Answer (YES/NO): NO